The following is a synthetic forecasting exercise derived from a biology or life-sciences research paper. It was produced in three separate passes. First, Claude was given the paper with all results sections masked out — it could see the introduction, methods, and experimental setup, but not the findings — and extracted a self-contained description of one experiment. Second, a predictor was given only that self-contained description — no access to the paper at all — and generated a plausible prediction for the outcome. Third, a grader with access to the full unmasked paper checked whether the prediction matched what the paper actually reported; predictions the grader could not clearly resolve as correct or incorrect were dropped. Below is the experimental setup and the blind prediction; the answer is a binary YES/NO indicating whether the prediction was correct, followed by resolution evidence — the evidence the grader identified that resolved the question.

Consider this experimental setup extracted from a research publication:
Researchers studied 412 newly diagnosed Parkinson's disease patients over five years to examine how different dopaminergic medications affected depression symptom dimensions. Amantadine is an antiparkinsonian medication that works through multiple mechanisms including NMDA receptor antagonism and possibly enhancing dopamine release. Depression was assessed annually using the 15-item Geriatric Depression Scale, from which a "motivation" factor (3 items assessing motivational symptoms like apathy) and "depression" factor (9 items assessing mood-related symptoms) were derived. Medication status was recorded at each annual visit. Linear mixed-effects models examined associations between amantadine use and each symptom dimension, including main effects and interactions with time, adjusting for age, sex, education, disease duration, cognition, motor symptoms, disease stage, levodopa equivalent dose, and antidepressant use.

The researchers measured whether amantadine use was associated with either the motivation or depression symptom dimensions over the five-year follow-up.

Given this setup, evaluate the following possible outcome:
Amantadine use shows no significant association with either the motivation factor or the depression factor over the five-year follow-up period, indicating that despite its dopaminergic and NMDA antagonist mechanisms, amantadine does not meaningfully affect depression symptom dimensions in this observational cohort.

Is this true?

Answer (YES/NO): YES